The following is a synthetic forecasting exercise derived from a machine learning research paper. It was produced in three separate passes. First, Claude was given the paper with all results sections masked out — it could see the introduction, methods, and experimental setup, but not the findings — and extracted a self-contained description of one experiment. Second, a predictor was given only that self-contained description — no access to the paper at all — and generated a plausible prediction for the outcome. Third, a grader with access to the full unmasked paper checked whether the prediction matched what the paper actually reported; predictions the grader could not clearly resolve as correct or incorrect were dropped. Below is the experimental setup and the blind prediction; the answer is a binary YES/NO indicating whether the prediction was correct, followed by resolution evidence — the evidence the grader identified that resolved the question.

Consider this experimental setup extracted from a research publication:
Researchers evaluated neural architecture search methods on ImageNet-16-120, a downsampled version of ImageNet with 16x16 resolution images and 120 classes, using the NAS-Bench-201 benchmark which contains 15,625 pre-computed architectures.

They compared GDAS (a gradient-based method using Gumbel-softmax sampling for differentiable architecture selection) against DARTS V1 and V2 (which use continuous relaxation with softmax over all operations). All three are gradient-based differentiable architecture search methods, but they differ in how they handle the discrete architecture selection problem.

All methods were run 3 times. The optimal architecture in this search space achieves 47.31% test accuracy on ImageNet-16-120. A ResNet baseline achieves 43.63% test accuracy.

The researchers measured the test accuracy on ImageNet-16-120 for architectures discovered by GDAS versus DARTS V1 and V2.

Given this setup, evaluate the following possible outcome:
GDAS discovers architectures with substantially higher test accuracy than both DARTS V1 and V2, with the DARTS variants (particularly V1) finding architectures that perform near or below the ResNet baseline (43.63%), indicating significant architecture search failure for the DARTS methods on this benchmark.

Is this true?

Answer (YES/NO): YES